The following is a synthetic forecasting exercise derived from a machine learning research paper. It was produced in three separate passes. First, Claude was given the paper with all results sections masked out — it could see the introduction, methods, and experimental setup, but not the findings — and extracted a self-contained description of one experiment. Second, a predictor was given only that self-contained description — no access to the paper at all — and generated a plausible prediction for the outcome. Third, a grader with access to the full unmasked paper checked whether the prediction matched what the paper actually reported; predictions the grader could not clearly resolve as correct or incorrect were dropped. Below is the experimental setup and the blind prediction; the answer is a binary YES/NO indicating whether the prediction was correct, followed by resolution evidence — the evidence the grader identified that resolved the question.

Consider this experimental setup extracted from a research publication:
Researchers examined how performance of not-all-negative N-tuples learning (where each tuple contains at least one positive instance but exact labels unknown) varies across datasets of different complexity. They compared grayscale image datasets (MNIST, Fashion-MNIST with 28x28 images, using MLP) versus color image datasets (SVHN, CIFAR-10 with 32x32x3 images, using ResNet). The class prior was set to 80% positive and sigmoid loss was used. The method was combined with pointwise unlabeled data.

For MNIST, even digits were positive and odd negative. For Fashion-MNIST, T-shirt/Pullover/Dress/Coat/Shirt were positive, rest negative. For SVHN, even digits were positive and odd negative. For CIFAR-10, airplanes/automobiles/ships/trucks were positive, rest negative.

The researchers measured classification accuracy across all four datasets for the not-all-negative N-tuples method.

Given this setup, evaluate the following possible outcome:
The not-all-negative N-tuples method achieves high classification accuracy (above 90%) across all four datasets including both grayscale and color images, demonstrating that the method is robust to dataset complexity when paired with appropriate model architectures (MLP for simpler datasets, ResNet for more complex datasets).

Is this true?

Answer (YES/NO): NO